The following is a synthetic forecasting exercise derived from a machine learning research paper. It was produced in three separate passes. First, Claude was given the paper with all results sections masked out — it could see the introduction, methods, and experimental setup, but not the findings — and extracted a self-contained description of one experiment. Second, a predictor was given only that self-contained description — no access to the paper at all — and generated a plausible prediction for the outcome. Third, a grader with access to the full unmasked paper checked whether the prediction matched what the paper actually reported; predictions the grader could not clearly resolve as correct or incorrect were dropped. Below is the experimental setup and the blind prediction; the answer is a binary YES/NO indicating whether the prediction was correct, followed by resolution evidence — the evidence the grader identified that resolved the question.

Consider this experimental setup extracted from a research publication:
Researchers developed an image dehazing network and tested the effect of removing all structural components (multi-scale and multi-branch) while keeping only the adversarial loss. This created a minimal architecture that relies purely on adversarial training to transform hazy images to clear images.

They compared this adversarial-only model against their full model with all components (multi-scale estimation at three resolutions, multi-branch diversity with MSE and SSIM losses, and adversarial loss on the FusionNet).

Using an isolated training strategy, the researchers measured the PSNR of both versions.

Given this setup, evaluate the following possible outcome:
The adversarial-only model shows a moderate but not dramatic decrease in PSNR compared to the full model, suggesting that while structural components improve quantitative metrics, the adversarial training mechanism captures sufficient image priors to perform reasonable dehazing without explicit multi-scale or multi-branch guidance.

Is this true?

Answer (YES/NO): NO